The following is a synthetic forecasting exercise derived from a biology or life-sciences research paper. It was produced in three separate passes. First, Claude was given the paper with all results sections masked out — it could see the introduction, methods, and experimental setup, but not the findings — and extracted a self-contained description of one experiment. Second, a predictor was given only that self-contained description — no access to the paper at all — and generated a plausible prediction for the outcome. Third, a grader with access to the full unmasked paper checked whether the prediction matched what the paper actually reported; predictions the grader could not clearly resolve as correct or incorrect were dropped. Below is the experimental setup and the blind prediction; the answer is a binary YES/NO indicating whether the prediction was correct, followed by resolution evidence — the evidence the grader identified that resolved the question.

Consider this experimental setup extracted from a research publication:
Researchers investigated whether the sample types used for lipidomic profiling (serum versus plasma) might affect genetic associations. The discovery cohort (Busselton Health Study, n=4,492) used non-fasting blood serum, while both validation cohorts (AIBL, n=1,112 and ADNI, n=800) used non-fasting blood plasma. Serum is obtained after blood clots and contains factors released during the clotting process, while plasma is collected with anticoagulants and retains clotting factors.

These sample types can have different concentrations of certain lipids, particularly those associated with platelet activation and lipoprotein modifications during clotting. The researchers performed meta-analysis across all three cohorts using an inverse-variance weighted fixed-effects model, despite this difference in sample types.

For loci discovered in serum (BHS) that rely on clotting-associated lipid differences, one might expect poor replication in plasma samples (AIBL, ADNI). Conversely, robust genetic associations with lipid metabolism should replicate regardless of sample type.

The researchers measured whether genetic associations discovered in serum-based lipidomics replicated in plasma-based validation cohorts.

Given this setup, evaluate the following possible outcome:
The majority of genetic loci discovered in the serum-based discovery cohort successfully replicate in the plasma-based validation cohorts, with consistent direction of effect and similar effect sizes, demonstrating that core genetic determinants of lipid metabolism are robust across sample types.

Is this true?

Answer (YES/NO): YES